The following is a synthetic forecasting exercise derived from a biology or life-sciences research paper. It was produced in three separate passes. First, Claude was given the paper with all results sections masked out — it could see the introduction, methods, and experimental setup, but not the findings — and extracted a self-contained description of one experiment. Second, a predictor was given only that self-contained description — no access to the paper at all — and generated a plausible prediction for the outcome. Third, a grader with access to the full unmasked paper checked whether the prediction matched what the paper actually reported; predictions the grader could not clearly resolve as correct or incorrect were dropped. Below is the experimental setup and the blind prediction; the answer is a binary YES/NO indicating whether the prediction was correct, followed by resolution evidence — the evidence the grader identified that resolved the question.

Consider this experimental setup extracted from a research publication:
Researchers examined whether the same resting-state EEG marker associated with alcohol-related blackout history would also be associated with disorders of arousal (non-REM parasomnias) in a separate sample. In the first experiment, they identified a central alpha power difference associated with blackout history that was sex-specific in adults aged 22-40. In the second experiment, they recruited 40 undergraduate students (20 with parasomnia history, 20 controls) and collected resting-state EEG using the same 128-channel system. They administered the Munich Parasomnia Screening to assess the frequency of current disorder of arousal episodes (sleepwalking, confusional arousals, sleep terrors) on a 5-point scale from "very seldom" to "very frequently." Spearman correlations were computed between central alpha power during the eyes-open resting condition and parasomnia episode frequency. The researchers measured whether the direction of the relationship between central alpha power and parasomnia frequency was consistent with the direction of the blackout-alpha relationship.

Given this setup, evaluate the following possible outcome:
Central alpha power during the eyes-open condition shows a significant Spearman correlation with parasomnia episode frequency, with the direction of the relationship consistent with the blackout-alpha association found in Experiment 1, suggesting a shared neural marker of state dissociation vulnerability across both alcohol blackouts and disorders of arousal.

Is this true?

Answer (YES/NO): YES